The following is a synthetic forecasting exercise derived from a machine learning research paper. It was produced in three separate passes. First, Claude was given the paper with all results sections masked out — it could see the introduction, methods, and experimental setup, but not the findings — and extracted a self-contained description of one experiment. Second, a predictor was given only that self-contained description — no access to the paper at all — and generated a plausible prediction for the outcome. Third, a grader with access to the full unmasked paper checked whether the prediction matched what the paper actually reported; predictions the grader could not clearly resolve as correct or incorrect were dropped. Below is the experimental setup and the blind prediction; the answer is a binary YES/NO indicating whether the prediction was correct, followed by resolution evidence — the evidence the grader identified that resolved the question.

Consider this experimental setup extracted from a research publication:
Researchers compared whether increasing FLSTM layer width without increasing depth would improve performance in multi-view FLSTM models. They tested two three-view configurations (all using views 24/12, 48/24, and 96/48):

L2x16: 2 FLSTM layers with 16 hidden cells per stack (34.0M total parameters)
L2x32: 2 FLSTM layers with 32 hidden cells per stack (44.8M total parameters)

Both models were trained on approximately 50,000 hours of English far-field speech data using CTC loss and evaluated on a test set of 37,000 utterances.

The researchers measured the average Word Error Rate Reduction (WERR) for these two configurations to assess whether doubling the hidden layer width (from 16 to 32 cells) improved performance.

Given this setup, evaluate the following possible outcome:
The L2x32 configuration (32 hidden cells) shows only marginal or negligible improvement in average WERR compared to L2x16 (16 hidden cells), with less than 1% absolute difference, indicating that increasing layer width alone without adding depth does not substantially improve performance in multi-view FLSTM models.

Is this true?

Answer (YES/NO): NO